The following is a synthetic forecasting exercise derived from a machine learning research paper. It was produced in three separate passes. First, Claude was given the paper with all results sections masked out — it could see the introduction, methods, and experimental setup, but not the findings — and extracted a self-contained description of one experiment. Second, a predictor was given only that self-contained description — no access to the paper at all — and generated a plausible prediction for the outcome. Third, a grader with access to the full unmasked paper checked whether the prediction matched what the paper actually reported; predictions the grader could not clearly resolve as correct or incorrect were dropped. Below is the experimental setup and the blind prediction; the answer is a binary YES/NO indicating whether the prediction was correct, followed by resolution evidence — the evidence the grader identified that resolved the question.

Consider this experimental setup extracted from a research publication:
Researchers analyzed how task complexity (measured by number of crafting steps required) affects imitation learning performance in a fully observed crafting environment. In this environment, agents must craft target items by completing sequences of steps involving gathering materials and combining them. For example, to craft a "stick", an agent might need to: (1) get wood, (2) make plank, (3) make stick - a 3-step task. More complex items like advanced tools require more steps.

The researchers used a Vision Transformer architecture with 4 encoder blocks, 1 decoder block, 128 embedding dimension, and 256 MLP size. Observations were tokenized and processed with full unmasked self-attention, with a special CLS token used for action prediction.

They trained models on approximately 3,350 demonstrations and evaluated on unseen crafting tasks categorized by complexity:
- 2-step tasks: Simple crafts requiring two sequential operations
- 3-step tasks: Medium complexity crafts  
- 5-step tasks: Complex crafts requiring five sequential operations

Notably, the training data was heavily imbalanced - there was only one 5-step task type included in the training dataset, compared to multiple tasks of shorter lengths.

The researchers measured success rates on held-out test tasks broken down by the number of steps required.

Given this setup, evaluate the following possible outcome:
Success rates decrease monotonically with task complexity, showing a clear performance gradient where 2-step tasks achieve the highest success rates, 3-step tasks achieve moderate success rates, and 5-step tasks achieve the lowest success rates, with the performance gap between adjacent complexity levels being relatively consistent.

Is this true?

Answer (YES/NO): NO